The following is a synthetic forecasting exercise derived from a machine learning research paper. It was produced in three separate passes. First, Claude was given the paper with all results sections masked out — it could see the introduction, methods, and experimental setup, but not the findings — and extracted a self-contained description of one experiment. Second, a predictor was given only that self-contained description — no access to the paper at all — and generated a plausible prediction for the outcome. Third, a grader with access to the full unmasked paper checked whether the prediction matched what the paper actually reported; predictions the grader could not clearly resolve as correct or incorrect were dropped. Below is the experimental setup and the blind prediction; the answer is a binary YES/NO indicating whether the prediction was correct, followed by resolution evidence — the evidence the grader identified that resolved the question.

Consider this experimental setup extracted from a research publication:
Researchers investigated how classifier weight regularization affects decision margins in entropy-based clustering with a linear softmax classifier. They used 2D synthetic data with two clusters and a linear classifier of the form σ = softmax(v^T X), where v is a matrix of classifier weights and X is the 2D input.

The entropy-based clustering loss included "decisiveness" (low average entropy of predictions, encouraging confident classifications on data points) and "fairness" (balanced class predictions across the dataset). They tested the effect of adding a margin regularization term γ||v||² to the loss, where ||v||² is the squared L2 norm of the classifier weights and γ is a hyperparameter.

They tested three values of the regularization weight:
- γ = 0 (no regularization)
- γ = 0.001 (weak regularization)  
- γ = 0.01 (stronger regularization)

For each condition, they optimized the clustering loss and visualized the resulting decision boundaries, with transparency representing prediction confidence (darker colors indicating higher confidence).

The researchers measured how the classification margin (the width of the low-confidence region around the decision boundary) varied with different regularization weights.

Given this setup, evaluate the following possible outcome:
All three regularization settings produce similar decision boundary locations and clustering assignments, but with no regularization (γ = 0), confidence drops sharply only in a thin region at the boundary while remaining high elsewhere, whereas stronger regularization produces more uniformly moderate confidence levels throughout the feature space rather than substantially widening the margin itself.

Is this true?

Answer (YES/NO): NO